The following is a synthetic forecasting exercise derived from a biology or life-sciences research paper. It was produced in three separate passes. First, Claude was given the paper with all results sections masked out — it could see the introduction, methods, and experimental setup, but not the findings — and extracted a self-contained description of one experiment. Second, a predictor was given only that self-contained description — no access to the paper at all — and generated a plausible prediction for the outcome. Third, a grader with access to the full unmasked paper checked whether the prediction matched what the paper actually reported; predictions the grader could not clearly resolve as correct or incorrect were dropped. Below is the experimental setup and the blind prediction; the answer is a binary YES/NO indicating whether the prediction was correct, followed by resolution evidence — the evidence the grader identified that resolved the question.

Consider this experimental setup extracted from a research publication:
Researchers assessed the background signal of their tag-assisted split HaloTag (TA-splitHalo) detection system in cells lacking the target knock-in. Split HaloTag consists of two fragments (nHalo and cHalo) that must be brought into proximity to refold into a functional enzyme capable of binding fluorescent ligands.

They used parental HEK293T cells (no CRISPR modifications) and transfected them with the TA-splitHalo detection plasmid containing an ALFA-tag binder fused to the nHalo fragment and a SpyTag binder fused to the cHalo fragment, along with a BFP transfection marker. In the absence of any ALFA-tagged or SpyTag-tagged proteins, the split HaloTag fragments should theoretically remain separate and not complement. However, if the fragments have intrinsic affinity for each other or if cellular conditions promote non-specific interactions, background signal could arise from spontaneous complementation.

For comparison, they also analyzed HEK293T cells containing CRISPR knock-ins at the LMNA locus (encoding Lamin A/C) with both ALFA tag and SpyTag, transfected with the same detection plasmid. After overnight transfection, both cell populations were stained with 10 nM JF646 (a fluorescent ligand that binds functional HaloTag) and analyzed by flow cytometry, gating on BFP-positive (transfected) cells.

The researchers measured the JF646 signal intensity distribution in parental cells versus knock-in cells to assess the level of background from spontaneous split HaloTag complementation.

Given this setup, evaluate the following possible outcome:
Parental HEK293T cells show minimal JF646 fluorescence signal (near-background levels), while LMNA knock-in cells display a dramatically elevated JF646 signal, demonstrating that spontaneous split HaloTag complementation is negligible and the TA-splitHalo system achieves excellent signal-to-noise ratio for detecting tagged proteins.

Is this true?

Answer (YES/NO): NO